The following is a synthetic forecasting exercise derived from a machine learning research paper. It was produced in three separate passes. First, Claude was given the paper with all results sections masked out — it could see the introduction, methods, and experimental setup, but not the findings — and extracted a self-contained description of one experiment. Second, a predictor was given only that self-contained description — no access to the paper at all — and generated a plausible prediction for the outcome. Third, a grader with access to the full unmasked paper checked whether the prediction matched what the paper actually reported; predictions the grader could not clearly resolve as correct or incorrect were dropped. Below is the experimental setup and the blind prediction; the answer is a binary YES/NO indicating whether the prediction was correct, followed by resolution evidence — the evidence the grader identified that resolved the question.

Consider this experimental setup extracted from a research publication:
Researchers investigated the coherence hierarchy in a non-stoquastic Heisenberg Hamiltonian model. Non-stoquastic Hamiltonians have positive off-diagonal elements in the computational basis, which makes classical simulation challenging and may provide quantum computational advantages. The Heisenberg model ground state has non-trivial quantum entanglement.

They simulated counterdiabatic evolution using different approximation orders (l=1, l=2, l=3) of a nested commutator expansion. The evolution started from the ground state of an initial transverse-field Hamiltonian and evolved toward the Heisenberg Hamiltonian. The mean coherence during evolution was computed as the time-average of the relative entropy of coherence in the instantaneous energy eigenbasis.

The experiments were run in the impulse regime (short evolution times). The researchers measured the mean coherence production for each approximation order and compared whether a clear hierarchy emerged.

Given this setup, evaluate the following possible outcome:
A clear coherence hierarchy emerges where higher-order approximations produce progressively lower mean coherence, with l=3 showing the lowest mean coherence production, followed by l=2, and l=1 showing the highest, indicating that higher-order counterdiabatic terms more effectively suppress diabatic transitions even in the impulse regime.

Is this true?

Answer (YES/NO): NO